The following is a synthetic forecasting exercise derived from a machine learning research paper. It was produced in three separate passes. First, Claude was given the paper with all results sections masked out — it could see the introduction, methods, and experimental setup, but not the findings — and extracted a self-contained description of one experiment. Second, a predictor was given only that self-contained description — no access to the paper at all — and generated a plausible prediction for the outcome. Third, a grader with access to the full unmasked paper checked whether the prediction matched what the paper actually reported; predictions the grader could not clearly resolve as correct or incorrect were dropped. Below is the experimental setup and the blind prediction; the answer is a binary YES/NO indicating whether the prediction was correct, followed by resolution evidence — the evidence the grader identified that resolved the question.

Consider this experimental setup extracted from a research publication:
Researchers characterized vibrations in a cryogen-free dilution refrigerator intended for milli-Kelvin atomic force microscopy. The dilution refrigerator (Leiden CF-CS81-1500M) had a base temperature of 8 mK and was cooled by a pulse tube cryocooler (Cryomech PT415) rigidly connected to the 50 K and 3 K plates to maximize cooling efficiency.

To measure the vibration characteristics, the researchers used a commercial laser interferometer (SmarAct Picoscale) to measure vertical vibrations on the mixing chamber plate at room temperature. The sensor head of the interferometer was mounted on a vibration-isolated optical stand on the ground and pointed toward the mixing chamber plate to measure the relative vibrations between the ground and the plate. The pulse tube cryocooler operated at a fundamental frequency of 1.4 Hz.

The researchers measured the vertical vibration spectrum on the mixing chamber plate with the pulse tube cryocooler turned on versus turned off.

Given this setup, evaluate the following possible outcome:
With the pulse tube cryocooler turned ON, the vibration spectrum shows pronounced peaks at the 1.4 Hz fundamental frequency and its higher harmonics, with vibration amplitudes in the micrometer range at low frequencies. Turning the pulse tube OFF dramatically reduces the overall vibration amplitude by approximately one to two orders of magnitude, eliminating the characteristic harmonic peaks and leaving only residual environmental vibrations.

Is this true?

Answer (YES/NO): NO